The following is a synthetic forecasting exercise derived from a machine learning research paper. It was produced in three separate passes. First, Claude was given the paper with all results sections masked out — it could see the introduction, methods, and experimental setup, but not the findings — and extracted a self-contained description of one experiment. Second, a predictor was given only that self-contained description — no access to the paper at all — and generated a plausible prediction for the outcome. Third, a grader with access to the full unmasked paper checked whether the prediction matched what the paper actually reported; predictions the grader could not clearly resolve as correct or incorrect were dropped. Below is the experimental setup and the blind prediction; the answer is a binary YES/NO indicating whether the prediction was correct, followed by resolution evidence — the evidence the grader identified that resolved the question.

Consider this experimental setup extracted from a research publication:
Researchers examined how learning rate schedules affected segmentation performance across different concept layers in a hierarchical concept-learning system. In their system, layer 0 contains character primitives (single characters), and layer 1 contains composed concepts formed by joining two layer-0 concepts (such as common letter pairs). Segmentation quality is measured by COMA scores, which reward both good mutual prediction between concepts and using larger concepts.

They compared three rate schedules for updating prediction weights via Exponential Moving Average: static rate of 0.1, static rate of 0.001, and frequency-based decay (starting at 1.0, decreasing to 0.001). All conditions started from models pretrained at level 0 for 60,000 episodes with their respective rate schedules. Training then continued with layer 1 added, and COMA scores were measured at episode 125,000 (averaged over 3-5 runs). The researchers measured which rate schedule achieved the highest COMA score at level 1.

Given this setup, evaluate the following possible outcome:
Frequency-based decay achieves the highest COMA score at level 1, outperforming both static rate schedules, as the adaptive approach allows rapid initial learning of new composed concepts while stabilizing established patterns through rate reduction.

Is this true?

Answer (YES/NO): YES